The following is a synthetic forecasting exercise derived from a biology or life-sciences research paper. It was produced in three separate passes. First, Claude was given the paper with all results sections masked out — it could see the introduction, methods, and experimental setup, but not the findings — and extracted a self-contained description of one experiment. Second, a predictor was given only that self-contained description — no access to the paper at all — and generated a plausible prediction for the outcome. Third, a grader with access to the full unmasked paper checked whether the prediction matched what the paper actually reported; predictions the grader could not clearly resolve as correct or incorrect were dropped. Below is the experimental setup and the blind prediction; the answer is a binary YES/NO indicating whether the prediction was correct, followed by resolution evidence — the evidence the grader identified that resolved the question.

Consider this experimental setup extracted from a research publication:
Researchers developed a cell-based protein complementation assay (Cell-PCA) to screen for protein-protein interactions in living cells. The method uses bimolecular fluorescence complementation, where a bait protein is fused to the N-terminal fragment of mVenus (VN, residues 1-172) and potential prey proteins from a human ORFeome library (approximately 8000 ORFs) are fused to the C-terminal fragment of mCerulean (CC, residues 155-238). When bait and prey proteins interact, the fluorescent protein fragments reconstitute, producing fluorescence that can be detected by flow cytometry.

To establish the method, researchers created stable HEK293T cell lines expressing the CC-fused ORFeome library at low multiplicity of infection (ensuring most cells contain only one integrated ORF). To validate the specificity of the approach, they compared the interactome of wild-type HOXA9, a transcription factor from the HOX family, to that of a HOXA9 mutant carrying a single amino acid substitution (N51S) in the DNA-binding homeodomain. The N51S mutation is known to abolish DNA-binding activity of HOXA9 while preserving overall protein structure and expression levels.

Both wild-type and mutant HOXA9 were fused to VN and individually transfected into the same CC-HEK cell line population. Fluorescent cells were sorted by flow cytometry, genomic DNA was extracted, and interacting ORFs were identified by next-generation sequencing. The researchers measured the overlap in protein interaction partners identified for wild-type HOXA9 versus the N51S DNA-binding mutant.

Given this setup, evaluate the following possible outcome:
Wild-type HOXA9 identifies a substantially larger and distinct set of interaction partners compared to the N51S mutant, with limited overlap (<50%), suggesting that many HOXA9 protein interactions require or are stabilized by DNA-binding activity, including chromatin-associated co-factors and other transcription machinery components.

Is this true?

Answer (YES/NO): NO